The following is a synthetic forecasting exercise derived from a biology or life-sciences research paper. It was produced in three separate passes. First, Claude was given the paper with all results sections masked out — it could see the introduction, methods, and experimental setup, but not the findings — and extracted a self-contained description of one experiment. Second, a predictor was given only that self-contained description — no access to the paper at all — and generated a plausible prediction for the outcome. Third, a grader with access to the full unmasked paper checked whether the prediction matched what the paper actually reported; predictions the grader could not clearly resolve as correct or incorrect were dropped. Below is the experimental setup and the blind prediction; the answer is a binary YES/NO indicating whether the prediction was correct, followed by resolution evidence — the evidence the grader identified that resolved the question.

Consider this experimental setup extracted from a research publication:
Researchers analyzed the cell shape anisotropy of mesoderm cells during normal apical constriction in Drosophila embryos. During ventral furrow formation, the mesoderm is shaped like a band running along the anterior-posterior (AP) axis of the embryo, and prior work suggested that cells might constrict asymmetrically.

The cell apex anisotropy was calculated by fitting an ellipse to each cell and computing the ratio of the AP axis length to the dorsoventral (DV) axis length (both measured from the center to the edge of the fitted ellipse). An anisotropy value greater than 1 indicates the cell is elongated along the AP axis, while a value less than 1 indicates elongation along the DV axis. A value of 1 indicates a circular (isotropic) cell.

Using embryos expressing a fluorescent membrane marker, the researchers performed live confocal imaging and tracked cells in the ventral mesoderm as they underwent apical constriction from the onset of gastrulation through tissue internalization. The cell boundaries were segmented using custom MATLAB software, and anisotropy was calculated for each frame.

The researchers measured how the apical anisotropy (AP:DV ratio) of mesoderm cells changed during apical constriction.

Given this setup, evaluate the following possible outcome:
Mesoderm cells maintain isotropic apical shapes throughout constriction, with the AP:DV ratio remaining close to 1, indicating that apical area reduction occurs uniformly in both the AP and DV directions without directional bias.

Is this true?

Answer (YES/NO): NO